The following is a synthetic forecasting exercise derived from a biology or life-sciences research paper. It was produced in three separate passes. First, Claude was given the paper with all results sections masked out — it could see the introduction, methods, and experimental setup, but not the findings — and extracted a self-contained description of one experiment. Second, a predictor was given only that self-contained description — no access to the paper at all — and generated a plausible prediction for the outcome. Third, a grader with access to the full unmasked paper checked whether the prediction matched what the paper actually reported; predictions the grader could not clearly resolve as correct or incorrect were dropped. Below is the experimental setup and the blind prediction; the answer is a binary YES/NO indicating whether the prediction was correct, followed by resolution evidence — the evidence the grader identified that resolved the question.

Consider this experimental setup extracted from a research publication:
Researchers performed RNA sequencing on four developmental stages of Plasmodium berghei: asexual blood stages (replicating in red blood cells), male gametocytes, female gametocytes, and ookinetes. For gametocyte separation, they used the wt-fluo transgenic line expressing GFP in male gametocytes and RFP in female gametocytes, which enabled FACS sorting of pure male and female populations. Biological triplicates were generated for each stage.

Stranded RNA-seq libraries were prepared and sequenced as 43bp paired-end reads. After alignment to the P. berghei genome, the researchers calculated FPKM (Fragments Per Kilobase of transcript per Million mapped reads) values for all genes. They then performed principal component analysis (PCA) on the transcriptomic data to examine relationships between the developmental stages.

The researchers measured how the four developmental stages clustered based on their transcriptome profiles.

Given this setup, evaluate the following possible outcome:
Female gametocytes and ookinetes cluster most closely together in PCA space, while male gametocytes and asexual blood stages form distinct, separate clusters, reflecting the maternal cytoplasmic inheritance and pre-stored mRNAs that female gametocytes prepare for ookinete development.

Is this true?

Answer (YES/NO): NO